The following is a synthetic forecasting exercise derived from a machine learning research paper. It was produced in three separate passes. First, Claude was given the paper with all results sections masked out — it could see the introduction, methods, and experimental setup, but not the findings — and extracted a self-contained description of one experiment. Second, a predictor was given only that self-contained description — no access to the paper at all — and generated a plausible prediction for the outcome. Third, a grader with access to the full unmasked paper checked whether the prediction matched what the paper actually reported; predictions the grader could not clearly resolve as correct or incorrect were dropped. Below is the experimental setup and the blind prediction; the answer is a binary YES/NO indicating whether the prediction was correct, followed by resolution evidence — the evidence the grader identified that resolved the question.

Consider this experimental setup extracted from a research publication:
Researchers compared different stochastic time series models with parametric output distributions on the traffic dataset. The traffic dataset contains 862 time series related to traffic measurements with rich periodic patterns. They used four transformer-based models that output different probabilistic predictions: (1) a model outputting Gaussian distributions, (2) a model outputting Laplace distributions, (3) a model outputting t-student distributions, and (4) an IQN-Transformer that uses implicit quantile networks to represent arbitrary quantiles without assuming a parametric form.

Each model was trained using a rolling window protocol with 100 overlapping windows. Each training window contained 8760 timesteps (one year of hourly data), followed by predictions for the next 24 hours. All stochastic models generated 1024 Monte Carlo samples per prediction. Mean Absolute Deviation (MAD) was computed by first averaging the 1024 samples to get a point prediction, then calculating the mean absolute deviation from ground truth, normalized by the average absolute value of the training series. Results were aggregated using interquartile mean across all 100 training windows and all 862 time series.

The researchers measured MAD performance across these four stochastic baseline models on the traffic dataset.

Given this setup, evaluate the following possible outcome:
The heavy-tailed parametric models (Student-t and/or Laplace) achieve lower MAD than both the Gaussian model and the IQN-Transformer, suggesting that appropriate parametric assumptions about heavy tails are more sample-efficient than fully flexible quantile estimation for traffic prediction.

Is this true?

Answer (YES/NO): YES